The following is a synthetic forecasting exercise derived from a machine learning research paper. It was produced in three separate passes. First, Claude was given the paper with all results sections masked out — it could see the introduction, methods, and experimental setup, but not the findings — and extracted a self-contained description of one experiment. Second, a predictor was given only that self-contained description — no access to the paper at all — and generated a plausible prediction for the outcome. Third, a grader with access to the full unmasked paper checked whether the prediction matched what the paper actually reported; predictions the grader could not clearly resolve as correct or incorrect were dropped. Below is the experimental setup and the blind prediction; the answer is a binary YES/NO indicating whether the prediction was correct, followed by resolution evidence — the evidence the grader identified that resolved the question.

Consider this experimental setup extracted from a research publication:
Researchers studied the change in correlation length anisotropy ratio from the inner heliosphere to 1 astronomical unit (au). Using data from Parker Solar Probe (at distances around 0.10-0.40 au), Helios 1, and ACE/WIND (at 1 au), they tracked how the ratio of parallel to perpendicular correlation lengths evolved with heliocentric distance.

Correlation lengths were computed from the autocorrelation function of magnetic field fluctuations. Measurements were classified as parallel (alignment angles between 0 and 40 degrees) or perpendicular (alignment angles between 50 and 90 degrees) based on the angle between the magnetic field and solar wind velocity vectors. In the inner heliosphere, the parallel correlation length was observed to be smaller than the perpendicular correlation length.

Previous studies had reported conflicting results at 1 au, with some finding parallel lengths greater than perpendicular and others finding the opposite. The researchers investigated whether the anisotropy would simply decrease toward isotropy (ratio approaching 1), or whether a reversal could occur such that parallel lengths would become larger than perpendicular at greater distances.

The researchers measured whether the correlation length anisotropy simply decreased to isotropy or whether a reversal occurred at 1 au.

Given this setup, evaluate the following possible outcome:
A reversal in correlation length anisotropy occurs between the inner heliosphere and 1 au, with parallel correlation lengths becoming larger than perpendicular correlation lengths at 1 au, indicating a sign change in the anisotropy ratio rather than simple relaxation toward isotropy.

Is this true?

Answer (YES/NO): YES